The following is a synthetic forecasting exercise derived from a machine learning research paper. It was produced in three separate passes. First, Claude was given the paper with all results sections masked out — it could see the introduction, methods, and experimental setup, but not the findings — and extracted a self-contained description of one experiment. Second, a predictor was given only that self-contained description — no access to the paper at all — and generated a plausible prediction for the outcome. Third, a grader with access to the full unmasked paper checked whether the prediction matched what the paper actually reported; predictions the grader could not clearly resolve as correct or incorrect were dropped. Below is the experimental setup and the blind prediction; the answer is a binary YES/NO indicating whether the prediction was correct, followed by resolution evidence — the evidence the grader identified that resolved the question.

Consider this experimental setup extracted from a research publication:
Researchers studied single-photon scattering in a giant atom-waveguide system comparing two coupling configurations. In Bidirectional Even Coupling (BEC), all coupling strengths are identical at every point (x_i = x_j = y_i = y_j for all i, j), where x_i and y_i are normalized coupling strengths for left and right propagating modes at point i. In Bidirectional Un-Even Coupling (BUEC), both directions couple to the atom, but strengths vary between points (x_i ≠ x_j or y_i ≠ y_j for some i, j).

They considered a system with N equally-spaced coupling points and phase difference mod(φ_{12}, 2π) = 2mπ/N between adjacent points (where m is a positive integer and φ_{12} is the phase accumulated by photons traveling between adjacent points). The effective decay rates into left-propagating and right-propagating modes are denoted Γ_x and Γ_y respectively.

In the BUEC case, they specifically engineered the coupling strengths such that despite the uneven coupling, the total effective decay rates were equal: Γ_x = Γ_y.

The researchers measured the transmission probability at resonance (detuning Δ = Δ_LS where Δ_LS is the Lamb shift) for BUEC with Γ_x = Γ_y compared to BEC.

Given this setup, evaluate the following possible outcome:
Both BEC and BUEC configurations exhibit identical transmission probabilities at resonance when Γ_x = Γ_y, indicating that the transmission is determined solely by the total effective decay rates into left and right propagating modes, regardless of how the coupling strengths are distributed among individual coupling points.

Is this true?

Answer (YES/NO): NO